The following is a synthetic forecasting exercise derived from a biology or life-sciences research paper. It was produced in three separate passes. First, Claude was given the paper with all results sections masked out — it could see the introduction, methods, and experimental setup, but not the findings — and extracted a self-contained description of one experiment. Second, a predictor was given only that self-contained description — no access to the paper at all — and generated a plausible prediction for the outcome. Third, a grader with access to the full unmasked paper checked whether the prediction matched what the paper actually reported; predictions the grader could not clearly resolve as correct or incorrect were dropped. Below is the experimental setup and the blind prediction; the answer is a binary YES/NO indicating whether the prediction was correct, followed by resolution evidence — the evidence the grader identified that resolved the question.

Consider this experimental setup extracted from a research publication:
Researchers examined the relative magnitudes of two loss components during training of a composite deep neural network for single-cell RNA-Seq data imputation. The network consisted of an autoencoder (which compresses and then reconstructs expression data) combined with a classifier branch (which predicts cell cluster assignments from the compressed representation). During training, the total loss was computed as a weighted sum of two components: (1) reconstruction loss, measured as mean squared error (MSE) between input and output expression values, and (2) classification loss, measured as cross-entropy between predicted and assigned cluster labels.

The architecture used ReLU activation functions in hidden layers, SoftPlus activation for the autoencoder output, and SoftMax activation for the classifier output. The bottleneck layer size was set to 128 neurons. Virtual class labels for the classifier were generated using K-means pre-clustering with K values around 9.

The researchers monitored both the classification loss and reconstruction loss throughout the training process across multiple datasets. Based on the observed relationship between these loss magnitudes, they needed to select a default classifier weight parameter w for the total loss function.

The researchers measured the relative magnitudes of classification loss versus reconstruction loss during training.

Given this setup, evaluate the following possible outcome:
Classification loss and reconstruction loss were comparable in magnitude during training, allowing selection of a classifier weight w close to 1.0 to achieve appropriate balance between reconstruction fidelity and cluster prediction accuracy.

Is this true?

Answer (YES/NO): NO